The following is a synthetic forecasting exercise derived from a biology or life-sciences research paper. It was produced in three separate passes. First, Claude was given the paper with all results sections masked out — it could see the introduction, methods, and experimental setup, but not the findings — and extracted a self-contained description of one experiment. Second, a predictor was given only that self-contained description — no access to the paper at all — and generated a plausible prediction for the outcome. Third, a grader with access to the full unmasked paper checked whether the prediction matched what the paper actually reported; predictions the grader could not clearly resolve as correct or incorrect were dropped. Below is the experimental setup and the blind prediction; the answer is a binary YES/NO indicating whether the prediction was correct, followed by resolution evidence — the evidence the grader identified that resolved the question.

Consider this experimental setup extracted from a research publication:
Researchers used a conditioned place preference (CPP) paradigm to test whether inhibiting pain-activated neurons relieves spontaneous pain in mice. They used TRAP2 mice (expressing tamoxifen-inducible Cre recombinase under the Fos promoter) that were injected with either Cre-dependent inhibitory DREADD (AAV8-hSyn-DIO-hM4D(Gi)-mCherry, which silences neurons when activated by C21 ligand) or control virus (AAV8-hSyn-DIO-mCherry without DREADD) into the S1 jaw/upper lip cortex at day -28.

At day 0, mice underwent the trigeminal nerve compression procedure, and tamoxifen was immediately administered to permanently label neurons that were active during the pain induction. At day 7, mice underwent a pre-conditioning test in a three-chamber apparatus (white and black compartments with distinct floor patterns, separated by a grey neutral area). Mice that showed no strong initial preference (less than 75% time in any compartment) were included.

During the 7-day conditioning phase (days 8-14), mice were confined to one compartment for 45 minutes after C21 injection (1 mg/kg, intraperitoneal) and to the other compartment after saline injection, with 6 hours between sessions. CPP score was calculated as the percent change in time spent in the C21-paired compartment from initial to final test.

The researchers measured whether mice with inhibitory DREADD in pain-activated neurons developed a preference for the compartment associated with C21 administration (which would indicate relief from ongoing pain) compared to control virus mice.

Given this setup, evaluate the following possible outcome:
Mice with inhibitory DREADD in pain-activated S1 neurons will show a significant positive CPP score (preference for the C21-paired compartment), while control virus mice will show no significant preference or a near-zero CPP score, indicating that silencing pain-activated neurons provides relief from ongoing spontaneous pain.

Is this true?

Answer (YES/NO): YES